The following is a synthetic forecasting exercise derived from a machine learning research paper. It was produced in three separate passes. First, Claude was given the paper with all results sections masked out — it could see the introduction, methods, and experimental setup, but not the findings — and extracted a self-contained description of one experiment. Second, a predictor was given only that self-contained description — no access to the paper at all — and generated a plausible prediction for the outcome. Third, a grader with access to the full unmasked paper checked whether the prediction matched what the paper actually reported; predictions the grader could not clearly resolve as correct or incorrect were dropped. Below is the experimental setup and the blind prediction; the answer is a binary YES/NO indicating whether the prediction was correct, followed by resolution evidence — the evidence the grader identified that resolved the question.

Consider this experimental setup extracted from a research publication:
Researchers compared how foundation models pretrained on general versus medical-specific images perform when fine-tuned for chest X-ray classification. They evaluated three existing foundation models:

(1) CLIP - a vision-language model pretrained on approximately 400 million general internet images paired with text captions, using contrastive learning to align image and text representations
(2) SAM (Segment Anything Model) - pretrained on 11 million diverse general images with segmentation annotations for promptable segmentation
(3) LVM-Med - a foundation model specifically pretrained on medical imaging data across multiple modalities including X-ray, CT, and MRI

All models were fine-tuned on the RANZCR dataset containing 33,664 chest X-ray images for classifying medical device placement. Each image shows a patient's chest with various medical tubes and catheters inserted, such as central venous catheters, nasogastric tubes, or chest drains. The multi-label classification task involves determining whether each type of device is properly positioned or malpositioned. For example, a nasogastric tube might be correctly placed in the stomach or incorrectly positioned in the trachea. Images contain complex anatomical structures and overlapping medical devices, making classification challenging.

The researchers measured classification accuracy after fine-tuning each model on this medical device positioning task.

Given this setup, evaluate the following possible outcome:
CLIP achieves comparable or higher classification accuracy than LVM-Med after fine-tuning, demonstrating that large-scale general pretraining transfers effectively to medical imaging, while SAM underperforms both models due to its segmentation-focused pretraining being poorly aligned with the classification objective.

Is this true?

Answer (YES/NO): NO